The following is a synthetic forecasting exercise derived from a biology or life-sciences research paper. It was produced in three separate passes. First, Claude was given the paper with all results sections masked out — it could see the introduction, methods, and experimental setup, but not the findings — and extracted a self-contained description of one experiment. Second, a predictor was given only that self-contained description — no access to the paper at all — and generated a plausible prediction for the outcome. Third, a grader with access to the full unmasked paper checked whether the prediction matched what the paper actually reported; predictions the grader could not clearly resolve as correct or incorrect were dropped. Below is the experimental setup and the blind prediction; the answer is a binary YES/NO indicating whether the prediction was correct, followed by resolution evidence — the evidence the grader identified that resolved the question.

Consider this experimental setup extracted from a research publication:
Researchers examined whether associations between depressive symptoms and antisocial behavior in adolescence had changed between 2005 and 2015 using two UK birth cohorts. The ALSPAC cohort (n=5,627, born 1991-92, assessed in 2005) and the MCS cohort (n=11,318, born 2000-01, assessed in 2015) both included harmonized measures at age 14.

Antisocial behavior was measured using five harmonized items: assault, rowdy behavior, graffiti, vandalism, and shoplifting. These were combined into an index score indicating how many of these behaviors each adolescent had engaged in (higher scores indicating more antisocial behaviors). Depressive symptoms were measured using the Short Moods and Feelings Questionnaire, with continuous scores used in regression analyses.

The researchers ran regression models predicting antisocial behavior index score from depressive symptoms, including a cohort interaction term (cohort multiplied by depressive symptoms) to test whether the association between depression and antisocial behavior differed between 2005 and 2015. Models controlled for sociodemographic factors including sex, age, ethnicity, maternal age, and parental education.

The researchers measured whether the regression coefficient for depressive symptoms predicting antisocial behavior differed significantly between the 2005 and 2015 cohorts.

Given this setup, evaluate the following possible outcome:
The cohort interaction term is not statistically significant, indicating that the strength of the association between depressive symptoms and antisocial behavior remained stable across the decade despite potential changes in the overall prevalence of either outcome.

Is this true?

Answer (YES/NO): YES